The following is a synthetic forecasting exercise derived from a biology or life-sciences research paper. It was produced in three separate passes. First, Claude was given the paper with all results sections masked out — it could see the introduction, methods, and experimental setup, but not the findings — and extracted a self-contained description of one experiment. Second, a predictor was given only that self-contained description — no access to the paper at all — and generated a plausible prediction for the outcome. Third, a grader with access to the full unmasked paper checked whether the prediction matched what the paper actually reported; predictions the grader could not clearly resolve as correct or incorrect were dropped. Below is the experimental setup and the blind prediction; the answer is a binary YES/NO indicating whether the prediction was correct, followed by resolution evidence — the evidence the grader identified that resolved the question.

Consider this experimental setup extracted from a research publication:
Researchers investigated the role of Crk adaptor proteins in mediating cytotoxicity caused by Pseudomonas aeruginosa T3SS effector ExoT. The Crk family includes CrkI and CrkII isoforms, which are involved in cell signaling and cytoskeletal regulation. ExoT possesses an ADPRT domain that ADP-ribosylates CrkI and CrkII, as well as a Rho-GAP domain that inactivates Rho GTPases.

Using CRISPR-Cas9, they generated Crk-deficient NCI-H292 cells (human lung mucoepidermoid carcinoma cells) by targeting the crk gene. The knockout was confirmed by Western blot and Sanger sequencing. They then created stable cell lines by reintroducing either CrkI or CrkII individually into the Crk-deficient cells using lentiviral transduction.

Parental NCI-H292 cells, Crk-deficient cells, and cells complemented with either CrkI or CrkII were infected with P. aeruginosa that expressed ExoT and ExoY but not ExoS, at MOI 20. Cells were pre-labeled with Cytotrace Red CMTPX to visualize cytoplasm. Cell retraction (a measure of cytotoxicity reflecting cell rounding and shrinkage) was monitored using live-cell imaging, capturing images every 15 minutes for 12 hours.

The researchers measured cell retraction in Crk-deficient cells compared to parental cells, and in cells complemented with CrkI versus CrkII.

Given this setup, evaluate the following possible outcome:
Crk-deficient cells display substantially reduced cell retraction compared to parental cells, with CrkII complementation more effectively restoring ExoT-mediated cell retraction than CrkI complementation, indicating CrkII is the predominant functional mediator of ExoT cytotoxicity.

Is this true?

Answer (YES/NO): YES